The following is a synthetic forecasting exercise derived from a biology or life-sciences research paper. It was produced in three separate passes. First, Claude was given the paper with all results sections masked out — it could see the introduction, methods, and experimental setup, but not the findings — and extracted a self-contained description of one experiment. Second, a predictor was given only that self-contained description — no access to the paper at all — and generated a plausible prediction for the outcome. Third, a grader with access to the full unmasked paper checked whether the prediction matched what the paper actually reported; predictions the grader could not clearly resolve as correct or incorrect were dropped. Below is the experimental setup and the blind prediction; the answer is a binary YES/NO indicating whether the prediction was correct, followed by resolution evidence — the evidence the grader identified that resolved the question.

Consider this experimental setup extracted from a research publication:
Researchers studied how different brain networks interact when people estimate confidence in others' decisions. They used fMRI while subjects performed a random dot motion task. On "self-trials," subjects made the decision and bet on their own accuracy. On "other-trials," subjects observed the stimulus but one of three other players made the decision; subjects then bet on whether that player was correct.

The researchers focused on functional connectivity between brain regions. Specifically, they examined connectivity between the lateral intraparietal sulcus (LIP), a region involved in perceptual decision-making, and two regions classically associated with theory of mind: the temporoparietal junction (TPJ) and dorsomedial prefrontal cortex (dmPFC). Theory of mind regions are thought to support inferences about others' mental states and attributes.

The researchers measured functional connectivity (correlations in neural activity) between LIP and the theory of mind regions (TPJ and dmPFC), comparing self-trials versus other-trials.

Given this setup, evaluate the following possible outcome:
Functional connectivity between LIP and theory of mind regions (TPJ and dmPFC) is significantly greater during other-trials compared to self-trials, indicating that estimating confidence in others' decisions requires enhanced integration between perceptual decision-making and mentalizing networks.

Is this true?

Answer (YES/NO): YES